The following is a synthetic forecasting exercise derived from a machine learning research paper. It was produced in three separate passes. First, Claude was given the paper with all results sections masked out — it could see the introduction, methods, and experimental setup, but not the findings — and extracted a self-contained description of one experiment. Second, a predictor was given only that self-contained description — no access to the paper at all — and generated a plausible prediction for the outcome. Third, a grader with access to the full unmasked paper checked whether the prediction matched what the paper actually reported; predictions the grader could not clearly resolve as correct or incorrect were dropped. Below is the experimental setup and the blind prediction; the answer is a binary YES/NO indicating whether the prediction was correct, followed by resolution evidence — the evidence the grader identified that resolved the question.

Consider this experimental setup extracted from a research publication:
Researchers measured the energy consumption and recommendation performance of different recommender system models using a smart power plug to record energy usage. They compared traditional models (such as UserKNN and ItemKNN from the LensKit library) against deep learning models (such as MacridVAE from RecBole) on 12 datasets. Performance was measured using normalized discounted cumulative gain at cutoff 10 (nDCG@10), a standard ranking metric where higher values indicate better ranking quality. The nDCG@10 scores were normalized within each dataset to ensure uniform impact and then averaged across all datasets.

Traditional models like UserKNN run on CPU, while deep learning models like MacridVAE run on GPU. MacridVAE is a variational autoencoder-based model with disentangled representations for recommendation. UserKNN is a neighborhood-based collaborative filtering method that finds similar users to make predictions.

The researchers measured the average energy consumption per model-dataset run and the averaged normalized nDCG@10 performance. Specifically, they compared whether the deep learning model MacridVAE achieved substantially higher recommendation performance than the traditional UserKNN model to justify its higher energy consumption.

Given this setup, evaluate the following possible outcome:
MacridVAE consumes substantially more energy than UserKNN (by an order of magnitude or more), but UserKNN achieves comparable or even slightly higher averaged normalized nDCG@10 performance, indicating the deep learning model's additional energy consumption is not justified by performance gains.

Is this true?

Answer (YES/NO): YES